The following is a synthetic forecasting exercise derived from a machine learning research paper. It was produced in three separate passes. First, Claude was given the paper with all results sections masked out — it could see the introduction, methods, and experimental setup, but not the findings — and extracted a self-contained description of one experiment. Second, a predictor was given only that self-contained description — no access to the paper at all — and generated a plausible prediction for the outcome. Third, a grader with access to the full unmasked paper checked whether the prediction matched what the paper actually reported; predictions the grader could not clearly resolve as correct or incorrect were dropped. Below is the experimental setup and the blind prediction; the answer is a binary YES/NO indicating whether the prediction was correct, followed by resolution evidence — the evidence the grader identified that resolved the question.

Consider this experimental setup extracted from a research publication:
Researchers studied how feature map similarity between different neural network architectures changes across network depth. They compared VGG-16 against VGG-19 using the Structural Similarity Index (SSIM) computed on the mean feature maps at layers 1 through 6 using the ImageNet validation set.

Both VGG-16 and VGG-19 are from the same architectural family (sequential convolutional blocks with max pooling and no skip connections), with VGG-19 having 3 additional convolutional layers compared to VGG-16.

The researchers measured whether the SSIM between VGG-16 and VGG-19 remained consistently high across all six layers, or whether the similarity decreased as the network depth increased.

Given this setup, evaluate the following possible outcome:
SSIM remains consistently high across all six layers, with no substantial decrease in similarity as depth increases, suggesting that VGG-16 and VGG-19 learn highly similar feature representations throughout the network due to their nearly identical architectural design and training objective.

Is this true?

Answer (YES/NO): NO